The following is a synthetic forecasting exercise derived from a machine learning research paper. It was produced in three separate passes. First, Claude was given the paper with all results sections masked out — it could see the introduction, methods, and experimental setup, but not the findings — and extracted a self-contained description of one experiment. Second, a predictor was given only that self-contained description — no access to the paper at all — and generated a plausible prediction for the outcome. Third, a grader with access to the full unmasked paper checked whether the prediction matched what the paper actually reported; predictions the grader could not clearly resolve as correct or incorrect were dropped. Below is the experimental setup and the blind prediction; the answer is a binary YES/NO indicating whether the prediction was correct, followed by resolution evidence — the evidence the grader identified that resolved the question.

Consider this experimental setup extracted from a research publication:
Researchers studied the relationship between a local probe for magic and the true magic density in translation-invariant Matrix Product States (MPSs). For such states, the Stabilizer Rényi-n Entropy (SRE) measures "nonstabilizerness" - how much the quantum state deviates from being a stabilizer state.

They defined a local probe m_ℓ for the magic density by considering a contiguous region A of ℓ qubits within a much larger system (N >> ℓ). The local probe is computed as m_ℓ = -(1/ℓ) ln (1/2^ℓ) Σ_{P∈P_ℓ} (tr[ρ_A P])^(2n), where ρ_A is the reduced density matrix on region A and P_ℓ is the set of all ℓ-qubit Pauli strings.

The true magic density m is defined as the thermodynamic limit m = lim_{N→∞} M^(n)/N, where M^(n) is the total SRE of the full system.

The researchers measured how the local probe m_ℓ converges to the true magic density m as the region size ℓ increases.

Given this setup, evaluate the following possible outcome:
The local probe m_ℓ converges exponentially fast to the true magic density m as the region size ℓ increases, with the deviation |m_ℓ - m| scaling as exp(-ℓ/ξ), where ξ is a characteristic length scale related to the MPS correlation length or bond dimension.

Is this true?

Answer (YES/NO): NO